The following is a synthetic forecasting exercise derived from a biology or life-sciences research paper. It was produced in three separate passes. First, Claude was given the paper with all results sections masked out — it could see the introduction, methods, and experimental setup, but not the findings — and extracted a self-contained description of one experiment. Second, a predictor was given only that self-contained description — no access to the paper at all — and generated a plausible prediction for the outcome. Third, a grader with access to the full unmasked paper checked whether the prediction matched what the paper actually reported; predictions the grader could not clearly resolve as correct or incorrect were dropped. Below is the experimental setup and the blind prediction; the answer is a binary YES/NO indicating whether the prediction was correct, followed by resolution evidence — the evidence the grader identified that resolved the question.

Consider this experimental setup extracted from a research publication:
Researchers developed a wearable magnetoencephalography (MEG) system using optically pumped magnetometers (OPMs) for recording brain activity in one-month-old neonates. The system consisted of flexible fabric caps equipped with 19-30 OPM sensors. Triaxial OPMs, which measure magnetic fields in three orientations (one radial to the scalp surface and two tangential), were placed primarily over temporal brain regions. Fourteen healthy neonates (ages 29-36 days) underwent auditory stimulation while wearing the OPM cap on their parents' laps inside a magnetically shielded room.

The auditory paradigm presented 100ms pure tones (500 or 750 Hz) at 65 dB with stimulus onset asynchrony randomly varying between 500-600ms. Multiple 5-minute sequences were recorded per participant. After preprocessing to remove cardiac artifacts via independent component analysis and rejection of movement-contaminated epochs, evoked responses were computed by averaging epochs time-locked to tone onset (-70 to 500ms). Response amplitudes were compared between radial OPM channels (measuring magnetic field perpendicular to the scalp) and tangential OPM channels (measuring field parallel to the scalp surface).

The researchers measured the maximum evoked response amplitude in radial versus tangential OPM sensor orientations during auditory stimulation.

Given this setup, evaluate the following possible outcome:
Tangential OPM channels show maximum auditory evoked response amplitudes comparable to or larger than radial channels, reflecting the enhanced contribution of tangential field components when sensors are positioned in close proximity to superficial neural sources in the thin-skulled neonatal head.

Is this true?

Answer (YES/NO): YES